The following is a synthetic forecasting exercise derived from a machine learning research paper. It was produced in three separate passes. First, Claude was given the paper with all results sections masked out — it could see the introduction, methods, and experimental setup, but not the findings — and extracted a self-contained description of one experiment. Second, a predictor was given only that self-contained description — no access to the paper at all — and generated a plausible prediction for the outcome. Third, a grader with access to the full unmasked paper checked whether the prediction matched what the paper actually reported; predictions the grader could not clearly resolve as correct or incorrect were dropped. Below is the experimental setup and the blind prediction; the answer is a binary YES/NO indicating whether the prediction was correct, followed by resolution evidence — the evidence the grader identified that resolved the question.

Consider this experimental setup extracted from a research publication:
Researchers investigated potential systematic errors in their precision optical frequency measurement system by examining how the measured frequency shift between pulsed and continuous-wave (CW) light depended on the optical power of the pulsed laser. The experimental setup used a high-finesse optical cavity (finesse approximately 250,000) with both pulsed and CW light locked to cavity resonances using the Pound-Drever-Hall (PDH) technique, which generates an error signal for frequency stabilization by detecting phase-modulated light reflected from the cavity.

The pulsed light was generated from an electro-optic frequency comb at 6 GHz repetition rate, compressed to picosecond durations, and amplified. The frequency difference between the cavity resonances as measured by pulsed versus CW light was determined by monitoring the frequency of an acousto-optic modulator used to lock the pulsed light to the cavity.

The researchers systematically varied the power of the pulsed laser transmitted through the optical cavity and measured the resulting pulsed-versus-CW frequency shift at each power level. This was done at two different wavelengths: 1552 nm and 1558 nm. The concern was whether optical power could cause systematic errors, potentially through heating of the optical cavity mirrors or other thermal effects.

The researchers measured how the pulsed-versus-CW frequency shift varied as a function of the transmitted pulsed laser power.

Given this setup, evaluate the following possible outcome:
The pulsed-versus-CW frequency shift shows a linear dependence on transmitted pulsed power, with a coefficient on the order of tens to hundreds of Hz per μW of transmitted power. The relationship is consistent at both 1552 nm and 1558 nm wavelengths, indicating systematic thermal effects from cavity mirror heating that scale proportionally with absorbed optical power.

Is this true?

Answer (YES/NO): NO